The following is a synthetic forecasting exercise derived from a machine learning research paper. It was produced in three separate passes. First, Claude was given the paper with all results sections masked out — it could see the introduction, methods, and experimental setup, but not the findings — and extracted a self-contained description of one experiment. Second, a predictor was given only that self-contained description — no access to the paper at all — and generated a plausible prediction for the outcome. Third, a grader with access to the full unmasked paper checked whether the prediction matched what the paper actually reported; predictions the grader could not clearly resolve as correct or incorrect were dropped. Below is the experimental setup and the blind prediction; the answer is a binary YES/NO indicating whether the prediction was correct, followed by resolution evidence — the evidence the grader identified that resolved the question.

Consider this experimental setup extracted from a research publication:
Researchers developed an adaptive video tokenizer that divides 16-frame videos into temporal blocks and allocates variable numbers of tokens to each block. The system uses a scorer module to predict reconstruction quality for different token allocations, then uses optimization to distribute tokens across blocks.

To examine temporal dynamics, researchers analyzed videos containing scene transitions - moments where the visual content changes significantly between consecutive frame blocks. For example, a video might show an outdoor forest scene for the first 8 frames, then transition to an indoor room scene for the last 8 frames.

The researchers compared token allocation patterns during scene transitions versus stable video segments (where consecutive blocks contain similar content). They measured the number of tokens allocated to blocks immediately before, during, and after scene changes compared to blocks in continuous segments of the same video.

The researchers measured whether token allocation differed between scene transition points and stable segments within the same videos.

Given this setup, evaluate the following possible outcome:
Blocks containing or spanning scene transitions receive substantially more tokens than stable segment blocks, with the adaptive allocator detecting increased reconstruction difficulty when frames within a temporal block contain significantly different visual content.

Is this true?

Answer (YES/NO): YES